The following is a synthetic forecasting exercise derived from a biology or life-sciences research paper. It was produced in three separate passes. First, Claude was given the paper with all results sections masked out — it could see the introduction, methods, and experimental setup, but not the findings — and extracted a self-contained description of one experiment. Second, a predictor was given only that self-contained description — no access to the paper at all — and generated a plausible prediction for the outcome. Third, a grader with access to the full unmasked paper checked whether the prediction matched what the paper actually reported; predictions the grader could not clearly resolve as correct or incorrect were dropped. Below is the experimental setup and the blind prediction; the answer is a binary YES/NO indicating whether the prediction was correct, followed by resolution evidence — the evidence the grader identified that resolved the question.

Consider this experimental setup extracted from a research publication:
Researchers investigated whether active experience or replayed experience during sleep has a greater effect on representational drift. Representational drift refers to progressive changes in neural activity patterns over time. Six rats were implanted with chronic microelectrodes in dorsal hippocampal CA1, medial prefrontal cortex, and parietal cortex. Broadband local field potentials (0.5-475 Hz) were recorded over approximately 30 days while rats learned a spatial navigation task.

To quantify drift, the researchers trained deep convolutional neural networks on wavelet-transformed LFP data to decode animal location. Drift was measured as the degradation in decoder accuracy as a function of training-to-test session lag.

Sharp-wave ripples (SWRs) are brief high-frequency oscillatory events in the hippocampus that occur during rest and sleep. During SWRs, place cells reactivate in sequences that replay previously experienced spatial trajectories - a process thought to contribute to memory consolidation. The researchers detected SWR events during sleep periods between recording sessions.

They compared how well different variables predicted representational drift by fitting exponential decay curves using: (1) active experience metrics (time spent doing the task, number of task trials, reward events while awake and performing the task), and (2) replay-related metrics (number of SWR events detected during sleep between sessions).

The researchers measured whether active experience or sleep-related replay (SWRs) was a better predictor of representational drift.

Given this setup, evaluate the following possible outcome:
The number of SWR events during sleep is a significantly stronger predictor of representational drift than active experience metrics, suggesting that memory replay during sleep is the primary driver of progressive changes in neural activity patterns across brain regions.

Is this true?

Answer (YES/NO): YES